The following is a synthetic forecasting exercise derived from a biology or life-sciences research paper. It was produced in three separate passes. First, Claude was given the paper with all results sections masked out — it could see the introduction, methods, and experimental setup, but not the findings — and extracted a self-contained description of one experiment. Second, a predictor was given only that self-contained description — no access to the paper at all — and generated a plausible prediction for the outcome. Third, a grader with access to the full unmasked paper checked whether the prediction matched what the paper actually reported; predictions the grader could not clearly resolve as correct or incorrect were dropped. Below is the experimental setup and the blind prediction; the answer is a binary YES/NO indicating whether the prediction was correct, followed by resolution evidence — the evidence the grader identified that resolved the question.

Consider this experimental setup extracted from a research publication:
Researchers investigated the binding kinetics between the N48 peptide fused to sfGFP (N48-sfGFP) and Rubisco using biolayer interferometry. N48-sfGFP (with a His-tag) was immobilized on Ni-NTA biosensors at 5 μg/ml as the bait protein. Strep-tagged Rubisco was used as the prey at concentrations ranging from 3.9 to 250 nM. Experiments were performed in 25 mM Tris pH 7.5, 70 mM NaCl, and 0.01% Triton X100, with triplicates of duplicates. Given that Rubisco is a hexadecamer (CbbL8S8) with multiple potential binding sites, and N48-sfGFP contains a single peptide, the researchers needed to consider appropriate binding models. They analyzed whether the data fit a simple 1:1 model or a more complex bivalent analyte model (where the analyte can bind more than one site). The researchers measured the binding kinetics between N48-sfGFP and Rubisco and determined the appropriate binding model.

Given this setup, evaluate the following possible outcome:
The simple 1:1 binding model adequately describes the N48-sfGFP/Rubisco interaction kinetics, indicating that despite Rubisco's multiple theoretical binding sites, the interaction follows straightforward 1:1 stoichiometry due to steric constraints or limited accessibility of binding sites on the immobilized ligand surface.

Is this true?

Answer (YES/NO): NO